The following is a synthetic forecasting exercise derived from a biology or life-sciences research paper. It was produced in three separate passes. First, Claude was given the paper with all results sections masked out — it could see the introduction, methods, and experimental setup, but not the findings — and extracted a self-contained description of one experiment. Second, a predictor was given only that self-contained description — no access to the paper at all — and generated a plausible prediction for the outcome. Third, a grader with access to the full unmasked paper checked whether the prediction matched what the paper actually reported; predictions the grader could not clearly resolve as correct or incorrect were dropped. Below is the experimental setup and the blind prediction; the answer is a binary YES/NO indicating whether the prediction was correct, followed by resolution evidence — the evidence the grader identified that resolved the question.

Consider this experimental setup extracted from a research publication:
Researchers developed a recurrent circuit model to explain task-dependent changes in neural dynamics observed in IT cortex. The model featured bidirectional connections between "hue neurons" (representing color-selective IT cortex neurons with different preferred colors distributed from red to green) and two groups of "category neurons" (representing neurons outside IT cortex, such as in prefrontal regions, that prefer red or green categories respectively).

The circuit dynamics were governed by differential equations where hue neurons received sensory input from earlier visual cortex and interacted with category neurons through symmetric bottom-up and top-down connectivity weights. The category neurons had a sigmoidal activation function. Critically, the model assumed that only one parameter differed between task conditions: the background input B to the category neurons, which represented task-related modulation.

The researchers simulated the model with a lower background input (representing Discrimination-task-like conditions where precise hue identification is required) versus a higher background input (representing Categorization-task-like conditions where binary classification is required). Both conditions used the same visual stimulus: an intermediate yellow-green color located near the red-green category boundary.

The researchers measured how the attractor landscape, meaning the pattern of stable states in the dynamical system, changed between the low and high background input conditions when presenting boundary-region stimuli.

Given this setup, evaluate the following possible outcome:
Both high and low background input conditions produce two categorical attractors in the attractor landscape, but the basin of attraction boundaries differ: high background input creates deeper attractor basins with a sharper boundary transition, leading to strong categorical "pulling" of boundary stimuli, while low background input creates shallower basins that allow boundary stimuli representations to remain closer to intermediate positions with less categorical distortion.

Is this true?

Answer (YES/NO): NO